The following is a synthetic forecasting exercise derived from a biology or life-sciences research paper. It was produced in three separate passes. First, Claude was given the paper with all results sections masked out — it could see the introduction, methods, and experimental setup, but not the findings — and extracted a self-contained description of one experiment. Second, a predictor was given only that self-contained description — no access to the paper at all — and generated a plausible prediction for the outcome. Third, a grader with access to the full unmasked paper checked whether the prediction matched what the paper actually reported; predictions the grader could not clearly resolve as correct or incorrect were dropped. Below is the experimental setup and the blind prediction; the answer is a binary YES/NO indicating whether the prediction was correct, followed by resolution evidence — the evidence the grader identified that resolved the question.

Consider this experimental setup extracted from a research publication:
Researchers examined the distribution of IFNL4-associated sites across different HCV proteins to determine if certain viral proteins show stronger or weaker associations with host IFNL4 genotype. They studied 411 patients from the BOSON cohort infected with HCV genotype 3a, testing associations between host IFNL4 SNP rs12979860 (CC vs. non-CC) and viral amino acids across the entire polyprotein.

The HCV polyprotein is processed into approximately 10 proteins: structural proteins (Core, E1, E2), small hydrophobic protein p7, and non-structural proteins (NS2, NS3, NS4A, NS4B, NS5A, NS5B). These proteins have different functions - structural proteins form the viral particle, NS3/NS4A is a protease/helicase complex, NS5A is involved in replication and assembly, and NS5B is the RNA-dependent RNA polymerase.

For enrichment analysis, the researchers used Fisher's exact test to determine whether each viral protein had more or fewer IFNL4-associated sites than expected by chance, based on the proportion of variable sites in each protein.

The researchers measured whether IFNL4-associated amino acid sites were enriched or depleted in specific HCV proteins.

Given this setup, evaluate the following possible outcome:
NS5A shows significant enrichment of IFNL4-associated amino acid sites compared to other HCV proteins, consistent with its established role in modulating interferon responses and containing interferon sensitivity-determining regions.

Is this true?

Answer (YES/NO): NO